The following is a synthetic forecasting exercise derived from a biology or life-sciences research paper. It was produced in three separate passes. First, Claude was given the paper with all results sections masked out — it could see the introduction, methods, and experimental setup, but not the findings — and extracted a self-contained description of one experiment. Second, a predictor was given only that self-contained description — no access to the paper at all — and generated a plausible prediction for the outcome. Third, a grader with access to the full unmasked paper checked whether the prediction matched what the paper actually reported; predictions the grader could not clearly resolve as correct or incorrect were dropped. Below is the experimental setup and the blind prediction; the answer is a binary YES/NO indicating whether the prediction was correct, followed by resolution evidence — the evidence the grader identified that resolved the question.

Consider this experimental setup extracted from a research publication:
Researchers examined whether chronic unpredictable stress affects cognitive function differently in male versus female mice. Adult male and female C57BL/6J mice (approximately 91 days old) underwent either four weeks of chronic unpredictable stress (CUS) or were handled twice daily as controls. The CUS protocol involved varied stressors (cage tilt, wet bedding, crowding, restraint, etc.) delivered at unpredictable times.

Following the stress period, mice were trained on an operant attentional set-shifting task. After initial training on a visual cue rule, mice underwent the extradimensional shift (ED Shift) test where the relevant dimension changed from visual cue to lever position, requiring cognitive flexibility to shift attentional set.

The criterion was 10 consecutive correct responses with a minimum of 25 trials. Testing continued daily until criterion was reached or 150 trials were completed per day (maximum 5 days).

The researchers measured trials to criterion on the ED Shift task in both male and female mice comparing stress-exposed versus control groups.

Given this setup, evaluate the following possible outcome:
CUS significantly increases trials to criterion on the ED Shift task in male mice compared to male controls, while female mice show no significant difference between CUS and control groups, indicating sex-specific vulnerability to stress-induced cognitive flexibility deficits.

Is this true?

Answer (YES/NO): YES